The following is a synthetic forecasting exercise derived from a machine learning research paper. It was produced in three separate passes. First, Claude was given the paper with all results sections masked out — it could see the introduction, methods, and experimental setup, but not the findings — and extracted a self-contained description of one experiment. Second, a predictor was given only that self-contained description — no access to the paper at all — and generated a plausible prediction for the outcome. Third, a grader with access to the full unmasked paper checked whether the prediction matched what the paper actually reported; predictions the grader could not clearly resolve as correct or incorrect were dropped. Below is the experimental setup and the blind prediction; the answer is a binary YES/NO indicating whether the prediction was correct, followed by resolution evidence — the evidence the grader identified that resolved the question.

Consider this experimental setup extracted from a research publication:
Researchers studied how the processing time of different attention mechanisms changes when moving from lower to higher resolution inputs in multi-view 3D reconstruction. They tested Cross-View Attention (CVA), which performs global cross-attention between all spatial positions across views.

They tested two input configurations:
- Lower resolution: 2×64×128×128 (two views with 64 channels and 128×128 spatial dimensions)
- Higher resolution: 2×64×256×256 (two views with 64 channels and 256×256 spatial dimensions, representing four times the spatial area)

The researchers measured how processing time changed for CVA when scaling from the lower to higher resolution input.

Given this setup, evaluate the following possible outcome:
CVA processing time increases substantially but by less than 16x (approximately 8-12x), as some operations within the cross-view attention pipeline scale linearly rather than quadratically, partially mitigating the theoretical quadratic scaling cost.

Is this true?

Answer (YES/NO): NO